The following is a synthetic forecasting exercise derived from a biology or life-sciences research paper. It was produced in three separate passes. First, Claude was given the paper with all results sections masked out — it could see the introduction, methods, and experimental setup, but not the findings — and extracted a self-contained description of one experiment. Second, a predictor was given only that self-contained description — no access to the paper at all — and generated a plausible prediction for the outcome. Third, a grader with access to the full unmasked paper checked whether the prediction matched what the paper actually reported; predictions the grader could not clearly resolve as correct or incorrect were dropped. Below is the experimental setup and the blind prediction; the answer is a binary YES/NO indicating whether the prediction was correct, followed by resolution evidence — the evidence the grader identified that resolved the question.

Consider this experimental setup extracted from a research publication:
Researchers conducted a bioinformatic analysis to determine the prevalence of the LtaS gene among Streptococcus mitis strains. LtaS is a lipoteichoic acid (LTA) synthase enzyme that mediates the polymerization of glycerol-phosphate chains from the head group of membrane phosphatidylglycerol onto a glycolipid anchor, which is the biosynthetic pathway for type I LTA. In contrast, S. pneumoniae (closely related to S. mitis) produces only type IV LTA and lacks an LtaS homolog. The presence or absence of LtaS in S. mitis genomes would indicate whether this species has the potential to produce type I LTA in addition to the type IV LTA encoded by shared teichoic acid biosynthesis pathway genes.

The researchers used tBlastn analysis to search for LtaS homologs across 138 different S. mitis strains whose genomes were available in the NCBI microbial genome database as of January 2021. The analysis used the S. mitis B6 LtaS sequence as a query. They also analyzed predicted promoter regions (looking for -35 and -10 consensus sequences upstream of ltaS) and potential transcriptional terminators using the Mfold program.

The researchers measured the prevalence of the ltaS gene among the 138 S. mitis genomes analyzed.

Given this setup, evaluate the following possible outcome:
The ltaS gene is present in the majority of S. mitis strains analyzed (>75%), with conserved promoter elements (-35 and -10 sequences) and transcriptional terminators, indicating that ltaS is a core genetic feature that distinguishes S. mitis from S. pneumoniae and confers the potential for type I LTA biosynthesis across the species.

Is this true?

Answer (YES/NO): NO